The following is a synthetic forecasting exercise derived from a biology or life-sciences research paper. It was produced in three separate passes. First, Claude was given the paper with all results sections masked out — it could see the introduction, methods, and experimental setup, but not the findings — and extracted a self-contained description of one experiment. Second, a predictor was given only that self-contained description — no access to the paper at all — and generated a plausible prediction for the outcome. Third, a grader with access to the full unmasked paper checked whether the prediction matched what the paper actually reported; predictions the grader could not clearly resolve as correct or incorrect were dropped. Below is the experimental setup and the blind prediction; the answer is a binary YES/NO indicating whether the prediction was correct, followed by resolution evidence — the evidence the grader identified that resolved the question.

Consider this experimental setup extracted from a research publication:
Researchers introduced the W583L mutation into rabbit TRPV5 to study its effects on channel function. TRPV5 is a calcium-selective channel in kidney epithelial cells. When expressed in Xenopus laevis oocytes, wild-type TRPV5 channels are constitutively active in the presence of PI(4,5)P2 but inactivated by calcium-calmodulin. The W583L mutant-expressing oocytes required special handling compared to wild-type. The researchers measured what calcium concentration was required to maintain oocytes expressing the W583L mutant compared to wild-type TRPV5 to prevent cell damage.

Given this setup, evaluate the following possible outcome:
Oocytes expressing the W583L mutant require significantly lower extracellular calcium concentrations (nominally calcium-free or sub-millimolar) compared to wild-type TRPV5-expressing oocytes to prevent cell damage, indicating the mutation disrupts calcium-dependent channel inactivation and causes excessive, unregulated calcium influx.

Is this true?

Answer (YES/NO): YES